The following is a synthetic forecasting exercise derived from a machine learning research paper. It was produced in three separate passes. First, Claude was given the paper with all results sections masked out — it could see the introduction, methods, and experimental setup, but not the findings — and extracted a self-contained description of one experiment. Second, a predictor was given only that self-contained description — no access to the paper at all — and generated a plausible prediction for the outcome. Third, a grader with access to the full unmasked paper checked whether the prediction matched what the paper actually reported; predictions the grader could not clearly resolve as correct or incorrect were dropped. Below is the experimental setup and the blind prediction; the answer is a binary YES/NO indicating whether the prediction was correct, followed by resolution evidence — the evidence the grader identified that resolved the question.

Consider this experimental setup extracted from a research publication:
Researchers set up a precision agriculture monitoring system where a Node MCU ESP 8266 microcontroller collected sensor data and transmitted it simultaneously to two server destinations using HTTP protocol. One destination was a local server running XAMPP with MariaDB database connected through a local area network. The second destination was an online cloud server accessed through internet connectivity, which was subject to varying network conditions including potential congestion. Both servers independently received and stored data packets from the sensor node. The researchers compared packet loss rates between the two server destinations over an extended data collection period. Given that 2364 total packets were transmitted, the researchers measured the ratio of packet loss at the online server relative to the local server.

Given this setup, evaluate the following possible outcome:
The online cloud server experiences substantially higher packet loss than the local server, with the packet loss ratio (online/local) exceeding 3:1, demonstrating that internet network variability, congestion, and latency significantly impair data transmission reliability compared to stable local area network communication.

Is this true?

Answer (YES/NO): YES